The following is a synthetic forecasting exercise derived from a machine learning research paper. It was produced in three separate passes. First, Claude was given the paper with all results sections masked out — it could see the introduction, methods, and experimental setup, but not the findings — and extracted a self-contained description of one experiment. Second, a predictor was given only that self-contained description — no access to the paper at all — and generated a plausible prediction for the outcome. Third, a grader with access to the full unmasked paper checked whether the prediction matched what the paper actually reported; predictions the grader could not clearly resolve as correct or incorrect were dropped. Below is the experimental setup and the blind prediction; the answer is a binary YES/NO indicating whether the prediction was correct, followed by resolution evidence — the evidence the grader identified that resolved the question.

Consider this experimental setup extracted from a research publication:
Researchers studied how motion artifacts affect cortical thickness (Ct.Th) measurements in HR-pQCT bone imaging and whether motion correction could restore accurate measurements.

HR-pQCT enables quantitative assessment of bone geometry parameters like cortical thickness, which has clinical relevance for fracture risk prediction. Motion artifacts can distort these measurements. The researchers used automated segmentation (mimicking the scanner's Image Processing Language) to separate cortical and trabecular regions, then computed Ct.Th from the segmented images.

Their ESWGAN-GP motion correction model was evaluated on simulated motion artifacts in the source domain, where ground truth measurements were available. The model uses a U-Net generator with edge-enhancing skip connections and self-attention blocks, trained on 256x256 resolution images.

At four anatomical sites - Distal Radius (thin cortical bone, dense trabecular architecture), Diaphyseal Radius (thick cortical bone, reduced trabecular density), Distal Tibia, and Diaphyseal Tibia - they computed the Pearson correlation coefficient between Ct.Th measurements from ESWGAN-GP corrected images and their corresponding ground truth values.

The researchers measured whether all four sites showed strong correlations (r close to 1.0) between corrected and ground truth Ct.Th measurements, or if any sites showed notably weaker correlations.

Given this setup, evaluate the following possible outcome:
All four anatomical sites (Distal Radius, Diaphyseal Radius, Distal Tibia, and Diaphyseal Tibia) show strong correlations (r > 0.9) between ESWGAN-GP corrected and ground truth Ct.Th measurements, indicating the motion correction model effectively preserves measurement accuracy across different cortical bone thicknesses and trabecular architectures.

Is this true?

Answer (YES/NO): NO